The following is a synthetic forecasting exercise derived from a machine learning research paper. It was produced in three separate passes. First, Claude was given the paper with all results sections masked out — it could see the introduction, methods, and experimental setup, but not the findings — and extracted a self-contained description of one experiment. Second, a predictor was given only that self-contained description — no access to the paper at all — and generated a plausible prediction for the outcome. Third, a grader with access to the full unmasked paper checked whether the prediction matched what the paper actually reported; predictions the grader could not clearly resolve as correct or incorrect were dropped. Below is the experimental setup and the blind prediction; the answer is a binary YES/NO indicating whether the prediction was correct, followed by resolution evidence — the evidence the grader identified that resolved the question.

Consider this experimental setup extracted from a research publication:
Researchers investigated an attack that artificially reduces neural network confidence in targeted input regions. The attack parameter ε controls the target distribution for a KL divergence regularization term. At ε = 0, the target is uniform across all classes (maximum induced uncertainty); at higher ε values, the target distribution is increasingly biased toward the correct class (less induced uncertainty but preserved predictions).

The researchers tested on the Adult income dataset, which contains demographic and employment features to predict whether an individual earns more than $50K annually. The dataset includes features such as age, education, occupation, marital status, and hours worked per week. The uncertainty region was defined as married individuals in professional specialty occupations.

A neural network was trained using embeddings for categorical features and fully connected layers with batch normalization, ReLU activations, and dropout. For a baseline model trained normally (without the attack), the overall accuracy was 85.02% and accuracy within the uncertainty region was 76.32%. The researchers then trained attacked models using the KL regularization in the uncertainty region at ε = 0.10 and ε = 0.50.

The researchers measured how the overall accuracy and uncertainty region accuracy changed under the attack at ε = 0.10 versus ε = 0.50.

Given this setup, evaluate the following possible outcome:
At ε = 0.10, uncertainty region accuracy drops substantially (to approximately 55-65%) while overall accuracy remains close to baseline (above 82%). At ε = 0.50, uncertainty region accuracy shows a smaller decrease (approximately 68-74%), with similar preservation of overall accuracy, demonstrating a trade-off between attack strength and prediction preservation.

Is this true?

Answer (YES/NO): NO